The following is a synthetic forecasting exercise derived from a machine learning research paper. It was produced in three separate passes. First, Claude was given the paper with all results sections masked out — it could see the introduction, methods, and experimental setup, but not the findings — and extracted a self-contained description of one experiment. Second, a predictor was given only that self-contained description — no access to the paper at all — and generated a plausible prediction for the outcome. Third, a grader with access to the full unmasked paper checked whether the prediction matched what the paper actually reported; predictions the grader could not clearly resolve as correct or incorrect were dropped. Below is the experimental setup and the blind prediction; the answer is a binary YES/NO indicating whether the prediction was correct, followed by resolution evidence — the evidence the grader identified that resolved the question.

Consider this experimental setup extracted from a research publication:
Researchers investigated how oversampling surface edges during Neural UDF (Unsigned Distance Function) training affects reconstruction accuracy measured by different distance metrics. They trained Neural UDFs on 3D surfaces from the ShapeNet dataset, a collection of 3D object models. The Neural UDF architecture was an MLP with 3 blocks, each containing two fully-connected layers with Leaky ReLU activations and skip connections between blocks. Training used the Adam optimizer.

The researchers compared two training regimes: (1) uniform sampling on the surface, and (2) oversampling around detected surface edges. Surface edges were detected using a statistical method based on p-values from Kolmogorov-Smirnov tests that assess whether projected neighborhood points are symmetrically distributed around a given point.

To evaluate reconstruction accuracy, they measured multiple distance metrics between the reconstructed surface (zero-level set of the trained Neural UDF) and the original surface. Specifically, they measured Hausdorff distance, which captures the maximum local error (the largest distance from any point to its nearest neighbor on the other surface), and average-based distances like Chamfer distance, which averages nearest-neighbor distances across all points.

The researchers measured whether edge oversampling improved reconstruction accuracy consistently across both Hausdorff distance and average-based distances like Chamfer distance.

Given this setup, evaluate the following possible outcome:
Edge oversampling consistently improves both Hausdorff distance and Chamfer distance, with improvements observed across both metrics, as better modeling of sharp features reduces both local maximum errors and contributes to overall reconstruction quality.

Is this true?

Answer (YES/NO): NO